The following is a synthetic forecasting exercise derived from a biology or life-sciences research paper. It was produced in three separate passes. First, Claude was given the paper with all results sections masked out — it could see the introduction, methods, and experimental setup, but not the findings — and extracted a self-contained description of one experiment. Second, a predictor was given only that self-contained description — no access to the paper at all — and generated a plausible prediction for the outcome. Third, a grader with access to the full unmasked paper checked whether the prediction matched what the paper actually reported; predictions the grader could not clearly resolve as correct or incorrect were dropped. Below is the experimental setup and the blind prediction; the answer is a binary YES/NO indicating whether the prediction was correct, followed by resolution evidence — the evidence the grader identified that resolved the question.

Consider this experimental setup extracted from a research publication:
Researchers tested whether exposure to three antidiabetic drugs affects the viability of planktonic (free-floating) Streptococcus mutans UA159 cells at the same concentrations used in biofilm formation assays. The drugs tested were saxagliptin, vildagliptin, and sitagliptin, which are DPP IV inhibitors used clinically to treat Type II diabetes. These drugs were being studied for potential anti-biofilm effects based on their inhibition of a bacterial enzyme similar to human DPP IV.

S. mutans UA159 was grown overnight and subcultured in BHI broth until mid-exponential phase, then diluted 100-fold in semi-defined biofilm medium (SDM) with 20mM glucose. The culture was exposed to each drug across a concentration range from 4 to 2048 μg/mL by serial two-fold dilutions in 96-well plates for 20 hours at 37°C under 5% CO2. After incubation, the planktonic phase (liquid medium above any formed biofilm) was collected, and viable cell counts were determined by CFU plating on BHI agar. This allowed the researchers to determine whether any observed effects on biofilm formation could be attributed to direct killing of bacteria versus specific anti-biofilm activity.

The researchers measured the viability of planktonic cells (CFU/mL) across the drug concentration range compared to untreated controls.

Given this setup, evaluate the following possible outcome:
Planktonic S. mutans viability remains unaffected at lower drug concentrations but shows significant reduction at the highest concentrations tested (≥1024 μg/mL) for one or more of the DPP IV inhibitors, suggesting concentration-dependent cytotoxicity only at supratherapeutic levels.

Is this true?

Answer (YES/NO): NO